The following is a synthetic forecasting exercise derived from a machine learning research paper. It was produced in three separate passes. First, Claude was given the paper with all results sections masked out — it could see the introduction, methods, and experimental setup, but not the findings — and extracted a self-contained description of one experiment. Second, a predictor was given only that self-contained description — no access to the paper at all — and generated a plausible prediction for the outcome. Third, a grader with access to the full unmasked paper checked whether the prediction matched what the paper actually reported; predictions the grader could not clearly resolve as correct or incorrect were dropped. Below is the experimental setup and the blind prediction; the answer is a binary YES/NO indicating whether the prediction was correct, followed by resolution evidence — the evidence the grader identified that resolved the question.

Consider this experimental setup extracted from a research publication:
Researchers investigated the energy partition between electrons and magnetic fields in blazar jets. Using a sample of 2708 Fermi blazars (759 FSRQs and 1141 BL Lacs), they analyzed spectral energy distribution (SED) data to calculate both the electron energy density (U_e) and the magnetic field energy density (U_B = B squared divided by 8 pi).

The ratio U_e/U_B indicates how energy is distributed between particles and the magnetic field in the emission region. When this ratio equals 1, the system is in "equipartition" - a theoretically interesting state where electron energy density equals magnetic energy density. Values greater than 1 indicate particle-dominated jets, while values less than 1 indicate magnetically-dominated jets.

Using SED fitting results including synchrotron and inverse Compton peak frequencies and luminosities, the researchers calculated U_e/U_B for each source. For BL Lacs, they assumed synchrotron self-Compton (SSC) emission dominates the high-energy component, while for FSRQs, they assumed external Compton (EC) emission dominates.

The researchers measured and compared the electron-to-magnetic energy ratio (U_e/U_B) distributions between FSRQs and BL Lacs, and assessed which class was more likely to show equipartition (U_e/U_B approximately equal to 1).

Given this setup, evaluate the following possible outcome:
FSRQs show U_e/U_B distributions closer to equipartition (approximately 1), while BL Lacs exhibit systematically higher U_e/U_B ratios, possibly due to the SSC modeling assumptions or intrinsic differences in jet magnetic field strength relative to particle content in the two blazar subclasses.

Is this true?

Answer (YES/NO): NO